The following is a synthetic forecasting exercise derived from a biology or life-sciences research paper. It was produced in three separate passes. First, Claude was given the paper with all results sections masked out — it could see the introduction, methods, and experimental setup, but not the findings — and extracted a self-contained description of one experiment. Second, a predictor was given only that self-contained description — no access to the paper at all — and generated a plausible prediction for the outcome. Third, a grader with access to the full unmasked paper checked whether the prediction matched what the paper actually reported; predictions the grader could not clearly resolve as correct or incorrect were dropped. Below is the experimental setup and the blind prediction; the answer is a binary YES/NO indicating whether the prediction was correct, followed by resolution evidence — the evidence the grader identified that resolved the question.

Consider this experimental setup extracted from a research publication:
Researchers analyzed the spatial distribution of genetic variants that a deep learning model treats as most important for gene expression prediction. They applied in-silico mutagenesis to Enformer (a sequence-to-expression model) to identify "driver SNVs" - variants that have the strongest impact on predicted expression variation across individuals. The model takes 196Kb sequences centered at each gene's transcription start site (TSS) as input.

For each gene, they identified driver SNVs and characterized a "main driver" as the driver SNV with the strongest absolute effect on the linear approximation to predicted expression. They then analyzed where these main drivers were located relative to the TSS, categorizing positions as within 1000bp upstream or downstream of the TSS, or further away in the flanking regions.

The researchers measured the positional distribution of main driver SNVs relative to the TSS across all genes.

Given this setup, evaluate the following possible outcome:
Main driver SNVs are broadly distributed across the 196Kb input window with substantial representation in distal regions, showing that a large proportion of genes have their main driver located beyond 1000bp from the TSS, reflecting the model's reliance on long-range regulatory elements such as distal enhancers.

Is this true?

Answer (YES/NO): NO